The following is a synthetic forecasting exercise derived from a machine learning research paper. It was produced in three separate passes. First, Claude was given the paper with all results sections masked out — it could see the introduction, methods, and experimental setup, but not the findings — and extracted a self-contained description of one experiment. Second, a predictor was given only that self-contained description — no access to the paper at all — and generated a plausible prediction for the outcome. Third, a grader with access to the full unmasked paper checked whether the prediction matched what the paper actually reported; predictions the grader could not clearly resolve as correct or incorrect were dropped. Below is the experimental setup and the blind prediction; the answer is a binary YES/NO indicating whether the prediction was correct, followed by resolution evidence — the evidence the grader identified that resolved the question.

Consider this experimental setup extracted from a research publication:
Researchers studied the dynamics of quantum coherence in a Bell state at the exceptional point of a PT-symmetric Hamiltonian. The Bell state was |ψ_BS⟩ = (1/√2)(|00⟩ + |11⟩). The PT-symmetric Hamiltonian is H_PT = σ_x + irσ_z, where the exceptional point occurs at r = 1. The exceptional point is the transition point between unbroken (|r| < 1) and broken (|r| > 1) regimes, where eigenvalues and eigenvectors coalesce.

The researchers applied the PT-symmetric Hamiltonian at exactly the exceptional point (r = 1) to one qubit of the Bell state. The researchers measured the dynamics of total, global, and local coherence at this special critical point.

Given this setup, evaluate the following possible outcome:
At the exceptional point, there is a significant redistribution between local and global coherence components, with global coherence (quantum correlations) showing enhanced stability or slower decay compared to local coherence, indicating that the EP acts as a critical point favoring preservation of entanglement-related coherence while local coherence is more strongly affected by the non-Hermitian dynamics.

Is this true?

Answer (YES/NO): NO